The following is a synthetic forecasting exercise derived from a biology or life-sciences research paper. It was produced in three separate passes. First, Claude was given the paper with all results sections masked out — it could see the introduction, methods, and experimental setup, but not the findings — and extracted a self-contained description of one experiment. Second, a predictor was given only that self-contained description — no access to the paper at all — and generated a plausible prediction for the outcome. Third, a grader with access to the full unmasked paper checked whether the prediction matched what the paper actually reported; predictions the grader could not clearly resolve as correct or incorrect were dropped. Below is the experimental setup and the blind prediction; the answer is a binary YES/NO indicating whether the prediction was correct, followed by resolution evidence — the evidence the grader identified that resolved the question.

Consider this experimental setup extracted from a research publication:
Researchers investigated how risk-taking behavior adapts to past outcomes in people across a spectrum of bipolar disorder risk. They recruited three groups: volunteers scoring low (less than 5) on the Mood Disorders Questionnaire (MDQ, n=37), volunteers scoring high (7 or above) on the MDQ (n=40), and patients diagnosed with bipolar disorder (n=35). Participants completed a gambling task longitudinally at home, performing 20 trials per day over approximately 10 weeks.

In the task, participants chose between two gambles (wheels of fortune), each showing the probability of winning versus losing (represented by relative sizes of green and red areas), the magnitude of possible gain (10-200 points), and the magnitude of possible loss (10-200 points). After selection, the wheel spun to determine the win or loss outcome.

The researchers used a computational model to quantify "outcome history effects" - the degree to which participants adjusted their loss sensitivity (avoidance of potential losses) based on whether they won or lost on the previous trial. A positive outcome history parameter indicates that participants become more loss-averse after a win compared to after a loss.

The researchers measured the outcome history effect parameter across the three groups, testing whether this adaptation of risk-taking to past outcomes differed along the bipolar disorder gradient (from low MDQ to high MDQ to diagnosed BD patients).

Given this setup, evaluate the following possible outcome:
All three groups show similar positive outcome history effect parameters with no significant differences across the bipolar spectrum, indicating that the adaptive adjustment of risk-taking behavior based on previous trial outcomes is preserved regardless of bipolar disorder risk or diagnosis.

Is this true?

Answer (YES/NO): NO